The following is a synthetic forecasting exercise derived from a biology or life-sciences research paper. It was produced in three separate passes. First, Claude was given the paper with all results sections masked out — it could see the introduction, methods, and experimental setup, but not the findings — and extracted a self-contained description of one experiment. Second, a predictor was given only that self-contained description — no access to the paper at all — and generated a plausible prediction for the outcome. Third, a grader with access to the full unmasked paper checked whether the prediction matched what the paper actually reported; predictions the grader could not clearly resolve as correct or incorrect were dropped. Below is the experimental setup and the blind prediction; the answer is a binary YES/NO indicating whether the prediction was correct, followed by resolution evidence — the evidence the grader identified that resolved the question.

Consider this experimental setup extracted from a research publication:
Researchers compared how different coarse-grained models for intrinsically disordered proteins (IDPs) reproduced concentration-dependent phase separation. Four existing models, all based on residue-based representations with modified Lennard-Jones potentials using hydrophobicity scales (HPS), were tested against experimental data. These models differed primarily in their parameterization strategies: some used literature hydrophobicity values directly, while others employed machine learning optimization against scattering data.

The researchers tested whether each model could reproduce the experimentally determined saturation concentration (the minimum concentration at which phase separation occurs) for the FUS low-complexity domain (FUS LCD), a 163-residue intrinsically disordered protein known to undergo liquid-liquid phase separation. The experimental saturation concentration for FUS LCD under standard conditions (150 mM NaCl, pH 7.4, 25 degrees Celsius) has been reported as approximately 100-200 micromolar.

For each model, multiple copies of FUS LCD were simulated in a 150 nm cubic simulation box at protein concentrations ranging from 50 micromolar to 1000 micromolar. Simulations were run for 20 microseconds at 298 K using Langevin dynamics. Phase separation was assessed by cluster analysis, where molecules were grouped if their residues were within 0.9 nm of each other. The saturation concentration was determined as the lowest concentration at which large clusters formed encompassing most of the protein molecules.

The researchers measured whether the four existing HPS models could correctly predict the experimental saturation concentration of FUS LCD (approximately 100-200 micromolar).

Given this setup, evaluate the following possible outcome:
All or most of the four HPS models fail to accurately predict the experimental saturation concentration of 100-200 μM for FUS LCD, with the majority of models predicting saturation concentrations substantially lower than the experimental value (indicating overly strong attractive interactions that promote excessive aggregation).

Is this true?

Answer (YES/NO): NO